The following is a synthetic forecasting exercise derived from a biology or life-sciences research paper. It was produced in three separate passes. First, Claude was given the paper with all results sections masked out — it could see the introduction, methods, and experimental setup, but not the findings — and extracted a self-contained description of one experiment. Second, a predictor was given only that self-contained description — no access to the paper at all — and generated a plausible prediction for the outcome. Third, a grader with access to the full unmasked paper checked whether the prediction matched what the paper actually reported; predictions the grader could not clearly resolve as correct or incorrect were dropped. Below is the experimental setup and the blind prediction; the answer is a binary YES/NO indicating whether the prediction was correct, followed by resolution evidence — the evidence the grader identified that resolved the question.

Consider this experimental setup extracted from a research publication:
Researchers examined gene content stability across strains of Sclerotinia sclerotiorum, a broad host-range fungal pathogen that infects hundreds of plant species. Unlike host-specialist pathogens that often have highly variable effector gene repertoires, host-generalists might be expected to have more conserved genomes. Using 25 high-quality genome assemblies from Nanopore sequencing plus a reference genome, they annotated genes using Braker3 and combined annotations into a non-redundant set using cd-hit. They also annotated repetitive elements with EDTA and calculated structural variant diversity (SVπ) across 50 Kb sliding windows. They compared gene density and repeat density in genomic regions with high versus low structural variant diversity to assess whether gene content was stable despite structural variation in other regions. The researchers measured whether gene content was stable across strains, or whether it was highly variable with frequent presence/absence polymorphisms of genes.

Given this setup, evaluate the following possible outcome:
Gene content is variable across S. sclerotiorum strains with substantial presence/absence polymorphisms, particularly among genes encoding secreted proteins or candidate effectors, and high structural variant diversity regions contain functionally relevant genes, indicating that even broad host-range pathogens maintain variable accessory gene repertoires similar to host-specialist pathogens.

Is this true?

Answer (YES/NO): NO